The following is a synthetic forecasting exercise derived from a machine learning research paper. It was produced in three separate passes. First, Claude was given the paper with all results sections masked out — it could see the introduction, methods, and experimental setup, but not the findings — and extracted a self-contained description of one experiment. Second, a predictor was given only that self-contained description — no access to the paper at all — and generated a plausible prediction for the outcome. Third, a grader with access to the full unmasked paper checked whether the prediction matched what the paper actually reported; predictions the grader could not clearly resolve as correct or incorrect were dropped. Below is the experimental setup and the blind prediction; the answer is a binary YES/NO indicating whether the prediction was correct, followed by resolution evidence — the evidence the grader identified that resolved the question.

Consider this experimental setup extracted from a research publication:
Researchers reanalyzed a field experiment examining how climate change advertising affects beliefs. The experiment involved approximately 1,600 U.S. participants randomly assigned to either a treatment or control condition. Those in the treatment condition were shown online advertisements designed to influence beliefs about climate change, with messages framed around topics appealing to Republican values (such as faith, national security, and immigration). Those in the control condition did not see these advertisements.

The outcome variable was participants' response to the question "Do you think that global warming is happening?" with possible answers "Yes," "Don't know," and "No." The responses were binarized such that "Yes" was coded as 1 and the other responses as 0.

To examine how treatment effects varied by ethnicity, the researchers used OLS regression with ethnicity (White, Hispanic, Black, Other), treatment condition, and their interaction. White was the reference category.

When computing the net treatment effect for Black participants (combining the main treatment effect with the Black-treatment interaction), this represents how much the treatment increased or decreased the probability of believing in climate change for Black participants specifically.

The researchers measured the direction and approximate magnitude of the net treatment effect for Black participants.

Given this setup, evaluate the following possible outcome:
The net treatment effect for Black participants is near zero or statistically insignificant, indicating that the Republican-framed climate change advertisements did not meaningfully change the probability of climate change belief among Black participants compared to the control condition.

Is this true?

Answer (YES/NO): NO